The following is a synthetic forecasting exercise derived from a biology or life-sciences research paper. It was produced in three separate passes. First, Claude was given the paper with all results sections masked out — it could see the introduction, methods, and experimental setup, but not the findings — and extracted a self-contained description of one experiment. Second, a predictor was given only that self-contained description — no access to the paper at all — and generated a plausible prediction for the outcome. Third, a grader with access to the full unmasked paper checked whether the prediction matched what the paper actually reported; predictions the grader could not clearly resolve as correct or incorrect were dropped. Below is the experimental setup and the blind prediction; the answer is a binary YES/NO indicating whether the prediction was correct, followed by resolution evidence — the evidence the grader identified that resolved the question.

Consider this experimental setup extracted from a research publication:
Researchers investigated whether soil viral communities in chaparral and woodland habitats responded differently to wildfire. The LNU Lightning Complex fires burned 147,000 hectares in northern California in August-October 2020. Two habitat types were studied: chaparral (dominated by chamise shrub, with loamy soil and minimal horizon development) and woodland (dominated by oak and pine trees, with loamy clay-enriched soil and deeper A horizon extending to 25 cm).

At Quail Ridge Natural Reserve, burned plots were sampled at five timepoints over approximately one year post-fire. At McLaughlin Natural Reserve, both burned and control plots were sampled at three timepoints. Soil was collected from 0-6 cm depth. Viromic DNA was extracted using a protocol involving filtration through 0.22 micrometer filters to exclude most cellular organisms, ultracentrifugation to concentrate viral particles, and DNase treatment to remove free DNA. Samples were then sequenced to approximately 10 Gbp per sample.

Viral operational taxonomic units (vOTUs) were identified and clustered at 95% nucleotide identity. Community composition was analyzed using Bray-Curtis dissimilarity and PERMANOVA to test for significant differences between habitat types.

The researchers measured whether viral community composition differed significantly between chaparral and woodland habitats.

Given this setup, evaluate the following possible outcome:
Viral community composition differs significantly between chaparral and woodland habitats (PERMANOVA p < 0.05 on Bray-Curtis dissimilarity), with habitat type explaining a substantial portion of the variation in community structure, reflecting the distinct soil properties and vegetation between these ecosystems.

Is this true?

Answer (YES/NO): NO